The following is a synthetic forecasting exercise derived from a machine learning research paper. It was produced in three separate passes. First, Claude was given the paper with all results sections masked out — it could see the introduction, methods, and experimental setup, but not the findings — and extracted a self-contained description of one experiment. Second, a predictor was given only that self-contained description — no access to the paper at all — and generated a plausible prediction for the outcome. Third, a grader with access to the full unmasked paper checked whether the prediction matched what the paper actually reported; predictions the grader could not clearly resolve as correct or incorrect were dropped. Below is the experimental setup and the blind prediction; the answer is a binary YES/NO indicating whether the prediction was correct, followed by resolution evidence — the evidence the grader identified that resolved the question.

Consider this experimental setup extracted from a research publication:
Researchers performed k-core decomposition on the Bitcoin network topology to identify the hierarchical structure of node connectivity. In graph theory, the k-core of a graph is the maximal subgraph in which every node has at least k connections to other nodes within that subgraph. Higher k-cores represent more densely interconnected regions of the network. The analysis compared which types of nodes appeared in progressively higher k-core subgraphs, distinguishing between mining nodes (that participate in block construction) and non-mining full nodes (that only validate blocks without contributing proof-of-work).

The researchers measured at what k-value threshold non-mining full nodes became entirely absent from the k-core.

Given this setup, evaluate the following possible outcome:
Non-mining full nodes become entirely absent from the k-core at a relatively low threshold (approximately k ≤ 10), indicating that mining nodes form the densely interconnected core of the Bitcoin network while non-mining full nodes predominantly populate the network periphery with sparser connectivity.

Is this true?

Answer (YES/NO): YES